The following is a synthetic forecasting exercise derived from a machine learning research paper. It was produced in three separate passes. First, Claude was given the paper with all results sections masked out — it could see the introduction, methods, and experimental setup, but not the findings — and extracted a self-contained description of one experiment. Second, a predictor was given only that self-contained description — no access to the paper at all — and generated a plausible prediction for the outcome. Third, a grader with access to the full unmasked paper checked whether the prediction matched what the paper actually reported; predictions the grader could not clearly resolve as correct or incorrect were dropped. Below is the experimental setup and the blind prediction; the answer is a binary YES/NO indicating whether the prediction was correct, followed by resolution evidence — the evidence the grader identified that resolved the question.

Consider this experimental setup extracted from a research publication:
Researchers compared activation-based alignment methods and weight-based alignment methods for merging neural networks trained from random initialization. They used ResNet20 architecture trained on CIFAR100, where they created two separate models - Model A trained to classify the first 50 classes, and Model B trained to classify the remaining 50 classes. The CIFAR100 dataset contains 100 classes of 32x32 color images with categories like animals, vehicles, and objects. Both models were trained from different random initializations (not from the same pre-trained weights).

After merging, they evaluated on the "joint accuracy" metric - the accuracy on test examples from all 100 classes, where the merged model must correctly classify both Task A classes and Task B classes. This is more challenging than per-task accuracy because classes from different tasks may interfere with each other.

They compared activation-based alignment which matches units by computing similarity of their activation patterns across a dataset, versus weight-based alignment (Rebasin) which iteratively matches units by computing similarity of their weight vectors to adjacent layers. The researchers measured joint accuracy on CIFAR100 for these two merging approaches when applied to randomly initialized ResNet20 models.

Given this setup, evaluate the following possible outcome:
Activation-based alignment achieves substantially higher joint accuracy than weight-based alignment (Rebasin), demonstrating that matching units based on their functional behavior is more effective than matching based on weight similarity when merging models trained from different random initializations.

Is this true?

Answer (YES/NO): YES